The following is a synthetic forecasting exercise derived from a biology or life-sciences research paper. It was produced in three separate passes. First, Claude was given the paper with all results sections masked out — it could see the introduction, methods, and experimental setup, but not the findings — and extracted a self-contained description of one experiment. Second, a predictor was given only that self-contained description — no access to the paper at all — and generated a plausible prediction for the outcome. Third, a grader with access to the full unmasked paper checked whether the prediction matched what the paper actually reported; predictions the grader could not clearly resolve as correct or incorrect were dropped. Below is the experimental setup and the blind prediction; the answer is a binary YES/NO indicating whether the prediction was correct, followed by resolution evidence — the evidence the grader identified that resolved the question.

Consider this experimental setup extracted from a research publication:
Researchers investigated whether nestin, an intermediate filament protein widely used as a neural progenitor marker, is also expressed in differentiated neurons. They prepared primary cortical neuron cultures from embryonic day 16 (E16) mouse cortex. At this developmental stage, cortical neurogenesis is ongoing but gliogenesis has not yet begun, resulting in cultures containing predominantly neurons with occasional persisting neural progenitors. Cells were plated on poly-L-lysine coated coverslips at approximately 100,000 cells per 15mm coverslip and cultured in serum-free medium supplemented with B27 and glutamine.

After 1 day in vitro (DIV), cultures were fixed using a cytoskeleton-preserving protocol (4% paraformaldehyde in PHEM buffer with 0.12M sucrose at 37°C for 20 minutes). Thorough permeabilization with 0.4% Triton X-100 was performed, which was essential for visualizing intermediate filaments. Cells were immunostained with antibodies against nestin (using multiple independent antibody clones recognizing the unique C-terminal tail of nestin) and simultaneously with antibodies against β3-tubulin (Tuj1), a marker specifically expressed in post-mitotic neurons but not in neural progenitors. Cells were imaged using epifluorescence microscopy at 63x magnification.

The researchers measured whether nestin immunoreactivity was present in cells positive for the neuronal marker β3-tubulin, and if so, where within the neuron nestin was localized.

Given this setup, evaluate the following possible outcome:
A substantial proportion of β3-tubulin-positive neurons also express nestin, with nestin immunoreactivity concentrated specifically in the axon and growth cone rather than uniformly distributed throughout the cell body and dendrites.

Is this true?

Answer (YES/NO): YES